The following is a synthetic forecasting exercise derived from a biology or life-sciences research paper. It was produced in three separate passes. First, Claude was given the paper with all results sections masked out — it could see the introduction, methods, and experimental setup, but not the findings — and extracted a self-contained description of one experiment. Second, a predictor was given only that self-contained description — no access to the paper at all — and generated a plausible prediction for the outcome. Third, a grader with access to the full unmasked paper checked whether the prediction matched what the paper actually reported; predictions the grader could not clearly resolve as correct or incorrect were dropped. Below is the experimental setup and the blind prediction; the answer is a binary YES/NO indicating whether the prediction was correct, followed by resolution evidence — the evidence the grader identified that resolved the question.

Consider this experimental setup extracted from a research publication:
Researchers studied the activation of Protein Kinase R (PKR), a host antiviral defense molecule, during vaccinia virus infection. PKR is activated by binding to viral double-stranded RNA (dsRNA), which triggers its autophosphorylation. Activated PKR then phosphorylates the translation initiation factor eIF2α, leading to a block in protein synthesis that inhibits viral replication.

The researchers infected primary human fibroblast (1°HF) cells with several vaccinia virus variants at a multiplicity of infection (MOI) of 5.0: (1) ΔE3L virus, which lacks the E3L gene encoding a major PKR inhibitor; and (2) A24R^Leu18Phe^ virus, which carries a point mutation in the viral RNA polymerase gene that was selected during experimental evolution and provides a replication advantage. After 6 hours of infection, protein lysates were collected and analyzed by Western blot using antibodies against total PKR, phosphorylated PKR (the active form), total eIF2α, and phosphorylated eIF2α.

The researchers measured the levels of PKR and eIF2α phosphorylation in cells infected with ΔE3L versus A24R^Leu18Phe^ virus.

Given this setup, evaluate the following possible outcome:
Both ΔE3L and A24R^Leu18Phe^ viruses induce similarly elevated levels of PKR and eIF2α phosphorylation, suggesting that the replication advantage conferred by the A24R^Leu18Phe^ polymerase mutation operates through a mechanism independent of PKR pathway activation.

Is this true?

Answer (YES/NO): NO